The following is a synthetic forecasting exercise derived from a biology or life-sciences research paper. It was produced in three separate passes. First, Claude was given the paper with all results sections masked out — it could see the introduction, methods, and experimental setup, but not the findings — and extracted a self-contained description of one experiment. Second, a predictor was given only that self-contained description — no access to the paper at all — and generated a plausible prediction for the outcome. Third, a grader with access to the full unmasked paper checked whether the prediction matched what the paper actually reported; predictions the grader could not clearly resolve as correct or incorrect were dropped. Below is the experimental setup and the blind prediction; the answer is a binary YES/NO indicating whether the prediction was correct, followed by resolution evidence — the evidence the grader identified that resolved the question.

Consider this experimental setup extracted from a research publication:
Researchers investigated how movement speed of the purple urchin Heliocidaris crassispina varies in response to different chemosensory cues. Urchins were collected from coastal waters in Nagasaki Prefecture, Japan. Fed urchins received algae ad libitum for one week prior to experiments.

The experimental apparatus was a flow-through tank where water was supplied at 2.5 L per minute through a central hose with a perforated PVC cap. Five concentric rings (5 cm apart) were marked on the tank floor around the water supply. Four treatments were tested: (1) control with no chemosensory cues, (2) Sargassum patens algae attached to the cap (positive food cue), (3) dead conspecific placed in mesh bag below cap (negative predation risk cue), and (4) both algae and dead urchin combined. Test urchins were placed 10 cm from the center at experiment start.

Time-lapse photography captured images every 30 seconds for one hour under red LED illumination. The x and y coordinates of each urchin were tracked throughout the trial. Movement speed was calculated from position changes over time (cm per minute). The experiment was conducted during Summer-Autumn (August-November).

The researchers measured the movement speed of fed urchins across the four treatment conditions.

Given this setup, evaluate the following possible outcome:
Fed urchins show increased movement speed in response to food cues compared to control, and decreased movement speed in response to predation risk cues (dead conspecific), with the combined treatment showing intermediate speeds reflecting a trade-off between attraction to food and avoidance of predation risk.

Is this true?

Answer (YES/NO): NO